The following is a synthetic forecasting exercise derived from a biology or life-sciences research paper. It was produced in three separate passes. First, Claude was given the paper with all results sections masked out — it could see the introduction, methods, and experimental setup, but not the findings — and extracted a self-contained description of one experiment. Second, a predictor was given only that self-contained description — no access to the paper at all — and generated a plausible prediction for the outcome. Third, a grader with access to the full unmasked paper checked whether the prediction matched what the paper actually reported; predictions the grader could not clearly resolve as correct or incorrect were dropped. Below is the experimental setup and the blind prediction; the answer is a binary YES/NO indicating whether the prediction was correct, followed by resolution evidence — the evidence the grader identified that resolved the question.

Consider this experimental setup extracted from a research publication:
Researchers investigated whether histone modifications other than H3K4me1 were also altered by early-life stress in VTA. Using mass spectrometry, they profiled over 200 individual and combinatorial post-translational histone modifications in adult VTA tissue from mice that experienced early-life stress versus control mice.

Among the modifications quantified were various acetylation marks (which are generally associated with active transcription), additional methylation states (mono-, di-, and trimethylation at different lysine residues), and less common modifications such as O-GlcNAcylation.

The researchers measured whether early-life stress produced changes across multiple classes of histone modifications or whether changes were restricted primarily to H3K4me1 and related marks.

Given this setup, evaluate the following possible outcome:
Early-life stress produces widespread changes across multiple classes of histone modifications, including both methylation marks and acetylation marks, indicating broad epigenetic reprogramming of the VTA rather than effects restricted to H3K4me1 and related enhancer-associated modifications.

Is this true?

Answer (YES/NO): YES